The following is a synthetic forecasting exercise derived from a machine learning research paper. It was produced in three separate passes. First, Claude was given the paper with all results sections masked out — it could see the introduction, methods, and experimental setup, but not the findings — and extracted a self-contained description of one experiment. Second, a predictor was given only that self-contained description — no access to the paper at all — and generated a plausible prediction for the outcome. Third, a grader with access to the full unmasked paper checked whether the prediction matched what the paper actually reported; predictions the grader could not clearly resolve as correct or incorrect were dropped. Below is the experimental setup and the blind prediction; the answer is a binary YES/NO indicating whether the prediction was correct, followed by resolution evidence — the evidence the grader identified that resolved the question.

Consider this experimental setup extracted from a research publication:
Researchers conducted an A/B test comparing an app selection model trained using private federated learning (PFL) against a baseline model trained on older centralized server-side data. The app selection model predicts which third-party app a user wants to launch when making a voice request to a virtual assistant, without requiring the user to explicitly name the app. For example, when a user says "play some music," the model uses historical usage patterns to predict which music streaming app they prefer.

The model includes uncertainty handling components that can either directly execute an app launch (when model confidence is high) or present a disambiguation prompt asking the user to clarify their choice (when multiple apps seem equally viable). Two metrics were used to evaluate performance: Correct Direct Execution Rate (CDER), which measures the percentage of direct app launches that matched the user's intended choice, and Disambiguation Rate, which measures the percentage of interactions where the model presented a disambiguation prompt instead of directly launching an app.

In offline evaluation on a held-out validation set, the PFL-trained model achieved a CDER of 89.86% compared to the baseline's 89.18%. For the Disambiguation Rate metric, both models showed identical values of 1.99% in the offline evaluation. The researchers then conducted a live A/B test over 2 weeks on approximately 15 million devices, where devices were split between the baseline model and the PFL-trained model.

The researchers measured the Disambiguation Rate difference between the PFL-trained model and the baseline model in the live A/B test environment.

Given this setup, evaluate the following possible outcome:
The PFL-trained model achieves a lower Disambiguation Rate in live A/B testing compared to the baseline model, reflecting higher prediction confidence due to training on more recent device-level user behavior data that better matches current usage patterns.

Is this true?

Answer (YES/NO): YES